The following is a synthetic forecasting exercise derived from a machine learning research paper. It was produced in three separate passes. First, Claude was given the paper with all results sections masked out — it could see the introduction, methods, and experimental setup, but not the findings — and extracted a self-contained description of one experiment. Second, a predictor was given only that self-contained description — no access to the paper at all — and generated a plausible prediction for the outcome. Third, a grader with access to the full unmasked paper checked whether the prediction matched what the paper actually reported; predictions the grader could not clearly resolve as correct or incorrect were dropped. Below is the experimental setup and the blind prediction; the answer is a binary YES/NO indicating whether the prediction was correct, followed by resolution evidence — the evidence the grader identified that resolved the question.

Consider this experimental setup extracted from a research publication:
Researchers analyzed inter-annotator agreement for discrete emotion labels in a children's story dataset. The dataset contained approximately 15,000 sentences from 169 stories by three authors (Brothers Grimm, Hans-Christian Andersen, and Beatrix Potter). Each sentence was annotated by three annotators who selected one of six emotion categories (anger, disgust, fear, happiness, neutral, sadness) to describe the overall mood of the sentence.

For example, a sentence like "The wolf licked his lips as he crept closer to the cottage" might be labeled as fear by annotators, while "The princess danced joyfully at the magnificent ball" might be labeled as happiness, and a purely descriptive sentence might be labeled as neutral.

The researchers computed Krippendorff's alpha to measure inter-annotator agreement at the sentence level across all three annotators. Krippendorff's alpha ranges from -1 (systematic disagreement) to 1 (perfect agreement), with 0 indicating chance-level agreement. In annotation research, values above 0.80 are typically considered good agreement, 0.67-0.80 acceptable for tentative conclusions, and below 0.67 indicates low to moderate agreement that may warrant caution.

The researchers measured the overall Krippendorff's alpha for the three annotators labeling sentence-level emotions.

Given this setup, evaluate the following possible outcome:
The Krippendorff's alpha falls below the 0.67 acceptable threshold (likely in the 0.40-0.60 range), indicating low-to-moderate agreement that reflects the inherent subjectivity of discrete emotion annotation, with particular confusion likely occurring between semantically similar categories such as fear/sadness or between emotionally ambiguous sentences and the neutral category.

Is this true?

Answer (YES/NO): NO